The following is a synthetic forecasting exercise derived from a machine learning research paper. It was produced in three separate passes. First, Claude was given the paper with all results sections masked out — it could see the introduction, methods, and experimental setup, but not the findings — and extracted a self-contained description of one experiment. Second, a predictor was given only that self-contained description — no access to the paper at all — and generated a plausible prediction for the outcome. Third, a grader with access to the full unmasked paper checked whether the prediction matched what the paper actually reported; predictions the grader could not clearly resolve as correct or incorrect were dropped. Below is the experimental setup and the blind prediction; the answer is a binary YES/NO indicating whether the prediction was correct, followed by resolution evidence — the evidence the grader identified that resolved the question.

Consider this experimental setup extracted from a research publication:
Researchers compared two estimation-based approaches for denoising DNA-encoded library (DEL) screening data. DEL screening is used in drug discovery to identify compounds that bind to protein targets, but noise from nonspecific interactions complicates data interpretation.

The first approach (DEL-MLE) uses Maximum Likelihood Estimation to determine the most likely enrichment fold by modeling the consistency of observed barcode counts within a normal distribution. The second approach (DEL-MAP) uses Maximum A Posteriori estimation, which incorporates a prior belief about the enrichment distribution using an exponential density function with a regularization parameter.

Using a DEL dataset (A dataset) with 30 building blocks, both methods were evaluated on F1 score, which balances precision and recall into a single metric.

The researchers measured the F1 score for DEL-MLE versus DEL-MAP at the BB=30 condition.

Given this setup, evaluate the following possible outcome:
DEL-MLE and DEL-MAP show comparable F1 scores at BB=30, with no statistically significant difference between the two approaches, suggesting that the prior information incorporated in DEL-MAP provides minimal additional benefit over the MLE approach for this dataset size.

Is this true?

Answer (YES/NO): NO